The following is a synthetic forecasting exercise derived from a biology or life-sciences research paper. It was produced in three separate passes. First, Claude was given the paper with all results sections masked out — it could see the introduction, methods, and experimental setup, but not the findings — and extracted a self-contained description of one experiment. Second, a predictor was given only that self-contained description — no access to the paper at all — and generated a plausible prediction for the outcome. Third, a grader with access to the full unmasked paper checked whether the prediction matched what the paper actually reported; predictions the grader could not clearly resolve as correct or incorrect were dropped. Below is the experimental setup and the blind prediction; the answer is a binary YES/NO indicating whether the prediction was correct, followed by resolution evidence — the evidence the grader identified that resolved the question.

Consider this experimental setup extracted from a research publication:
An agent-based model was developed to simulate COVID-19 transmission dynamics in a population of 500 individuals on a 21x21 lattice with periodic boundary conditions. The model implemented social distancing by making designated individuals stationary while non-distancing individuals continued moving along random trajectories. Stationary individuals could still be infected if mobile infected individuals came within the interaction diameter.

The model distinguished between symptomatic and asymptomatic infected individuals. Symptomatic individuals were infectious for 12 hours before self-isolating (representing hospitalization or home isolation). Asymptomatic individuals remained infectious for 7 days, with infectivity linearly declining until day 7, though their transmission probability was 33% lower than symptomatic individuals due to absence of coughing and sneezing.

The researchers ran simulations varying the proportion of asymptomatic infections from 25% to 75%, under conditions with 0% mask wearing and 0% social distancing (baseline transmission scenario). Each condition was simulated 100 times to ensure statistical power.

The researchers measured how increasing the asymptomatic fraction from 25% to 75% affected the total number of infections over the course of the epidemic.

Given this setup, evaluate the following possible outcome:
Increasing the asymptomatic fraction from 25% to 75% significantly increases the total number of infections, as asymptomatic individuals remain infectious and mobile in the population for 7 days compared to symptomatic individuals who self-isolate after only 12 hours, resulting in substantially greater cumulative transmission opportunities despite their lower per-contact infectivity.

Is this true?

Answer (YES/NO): YES